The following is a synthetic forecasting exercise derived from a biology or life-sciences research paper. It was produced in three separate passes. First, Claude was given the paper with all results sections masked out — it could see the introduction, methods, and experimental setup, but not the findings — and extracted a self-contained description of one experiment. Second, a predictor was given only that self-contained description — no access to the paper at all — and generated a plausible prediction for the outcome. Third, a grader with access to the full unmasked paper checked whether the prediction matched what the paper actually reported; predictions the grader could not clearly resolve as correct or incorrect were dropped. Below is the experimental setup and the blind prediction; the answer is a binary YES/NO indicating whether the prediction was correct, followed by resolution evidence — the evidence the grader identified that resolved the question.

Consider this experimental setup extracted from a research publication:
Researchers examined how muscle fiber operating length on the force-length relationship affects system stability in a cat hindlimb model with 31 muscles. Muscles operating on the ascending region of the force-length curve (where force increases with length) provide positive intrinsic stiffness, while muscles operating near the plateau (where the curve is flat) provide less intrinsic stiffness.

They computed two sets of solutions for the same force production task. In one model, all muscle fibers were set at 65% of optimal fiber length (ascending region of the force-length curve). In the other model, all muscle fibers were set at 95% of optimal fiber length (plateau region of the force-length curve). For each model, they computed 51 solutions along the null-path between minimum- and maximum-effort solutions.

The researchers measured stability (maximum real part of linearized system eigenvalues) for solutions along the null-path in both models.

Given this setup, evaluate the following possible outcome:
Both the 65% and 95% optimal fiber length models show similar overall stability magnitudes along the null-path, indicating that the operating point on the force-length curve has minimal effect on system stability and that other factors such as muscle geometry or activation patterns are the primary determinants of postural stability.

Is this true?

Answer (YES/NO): NO